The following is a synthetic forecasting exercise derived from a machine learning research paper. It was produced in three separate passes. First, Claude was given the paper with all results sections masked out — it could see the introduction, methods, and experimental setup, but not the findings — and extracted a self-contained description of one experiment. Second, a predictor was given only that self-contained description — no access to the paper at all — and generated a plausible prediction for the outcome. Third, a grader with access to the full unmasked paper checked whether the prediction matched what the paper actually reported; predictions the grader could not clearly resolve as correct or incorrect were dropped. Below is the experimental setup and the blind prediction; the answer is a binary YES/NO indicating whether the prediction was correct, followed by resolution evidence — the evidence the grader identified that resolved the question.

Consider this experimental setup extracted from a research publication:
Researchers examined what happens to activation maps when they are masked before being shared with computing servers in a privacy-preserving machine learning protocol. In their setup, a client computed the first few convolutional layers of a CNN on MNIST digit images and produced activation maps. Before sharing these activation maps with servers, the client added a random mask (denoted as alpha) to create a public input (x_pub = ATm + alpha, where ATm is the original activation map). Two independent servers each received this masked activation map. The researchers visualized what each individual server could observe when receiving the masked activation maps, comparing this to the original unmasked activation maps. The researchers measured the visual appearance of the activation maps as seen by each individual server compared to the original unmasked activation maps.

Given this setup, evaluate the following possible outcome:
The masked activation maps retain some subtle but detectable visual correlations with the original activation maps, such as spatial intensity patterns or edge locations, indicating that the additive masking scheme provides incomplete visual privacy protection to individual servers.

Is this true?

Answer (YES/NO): NO